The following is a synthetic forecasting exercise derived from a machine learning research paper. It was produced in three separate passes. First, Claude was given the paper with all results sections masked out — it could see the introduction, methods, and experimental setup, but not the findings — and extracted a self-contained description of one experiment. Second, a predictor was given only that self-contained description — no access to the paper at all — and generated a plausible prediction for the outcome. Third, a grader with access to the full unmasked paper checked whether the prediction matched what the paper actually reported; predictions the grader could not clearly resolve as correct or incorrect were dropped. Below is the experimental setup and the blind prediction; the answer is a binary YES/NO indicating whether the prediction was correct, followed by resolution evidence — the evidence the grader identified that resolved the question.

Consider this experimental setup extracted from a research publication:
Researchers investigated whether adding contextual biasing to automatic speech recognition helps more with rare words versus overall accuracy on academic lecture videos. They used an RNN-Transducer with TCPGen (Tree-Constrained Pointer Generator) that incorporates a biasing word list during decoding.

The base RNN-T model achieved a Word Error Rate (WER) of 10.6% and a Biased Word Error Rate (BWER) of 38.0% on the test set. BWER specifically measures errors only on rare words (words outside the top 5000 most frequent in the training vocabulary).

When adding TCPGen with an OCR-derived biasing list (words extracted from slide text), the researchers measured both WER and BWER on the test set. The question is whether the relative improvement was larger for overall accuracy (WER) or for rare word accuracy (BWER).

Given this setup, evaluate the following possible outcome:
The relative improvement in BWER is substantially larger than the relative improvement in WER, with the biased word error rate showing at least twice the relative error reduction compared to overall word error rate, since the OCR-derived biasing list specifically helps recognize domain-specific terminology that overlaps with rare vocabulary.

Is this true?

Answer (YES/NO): YES